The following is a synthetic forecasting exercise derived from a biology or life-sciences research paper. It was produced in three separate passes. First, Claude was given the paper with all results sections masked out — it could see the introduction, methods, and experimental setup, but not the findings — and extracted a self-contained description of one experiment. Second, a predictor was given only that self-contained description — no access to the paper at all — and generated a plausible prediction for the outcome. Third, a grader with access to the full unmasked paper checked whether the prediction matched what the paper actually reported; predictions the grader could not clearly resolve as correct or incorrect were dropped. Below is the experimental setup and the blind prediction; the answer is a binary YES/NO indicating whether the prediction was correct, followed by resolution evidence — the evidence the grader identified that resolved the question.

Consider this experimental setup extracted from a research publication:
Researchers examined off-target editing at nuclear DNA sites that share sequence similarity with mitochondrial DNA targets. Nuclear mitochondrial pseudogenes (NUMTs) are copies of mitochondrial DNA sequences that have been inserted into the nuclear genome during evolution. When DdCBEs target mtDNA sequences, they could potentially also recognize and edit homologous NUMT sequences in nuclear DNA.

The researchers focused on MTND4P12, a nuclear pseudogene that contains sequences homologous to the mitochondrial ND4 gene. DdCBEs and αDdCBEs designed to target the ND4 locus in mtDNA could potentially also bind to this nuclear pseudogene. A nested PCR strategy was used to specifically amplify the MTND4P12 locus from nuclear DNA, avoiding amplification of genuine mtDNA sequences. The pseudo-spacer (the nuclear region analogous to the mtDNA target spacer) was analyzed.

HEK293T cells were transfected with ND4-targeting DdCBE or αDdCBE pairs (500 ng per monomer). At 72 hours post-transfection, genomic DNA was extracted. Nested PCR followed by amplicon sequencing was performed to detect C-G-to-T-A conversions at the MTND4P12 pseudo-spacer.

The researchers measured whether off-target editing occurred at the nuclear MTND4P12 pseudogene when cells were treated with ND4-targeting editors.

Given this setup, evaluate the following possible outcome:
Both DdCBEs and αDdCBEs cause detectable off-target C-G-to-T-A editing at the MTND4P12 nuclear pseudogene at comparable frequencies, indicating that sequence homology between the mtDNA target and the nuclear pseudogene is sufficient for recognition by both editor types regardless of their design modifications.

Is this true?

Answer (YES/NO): NO